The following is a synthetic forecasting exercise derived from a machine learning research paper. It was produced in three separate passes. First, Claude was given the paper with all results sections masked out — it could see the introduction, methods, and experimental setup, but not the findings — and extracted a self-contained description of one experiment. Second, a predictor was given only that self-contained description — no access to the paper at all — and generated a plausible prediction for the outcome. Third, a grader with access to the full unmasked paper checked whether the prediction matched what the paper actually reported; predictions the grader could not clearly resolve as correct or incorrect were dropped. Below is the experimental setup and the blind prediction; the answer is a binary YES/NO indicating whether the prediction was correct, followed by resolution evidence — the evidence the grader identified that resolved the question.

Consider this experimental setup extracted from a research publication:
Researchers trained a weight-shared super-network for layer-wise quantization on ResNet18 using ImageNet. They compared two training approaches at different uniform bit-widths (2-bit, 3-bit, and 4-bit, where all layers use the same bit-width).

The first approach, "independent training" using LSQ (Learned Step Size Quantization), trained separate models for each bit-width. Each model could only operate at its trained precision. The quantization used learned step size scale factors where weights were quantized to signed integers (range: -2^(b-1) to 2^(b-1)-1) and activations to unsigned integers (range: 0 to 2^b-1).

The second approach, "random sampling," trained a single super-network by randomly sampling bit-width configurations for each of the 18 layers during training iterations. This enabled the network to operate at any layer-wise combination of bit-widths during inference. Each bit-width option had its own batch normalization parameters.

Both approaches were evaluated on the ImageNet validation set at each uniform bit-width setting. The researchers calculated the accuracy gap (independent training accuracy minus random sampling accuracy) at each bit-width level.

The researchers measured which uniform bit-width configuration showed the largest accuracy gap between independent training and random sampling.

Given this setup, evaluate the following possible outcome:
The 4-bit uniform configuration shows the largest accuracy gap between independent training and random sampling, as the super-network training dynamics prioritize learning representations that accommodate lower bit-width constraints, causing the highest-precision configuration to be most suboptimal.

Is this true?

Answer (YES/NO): NO